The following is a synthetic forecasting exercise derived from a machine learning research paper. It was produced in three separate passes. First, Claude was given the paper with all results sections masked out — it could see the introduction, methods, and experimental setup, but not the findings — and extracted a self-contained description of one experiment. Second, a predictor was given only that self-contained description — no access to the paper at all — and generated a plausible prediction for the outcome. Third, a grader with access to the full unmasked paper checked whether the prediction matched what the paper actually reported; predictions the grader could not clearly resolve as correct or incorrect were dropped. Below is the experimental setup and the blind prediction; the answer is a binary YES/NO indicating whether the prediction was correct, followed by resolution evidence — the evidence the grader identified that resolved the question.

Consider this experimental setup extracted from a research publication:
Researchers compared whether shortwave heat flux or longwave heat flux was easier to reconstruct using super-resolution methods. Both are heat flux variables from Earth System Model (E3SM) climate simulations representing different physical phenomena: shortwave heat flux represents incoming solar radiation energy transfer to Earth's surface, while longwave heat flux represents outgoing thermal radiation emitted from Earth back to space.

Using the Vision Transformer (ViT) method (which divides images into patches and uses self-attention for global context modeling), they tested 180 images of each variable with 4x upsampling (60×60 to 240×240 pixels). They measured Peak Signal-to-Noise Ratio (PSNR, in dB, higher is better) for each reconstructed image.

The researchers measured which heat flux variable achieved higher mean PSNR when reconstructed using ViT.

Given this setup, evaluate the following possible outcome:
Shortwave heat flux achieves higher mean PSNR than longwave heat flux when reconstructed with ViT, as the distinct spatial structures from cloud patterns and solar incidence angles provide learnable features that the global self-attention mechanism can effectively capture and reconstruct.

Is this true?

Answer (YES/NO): YES